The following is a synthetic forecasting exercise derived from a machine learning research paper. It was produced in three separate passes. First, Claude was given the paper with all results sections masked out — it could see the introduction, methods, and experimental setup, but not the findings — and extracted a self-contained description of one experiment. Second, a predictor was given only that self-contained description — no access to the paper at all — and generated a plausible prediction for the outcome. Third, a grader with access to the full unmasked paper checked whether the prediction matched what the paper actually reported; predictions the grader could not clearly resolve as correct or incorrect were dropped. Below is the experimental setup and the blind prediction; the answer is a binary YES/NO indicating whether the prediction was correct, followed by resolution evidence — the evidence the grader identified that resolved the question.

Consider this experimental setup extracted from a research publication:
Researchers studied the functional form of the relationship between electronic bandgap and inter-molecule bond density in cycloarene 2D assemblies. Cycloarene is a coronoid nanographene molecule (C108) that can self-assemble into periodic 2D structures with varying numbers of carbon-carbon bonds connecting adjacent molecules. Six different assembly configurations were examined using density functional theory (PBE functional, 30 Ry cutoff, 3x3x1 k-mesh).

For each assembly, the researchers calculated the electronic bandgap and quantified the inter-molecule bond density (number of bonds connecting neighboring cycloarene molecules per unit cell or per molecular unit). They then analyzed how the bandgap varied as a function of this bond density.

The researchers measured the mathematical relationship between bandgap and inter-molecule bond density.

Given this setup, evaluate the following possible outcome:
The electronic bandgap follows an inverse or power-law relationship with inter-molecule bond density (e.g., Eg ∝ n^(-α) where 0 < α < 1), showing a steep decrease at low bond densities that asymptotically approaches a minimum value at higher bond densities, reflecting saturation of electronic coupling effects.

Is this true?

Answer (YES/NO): NO